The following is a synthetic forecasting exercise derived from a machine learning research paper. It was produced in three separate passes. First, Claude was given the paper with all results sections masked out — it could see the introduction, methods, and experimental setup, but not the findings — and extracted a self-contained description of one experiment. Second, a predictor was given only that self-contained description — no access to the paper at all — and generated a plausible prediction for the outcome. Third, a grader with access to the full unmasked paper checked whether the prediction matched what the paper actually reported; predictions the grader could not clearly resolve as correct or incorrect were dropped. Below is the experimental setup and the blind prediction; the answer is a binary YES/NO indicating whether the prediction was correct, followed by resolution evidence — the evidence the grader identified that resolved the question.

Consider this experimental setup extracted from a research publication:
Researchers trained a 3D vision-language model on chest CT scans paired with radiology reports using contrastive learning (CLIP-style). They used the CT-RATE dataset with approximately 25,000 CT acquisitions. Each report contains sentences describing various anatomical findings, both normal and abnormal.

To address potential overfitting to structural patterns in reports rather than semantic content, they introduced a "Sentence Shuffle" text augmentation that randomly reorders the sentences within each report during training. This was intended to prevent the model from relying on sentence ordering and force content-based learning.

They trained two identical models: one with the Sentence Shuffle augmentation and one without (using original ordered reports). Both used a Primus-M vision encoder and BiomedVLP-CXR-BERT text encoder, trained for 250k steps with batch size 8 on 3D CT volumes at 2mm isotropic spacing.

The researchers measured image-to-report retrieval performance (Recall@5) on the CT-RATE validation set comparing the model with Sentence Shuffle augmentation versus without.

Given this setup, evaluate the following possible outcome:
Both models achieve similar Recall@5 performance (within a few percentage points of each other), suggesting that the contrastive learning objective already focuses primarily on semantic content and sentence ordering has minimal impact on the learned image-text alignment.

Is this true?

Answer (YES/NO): NO